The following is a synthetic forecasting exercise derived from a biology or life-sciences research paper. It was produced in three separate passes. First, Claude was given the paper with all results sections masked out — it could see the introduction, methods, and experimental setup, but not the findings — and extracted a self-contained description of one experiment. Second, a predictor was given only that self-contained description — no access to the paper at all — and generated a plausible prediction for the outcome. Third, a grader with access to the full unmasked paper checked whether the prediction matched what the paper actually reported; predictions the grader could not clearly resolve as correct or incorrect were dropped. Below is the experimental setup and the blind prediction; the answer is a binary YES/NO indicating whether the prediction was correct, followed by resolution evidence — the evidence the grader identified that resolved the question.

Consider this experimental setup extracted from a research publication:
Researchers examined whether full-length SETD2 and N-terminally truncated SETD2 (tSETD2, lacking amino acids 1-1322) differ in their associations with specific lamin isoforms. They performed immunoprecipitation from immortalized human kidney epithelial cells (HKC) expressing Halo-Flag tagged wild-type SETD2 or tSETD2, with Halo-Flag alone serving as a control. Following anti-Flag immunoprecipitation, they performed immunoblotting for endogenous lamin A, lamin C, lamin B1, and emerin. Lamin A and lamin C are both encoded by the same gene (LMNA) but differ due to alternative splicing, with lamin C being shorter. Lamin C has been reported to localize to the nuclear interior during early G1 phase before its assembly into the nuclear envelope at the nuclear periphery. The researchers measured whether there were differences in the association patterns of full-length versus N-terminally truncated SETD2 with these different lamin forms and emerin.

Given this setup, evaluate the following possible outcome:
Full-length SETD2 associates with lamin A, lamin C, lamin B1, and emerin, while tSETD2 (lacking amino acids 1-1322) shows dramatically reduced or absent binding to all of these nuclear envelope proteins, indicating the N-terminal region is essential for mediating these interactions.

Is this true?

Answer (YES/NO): NO